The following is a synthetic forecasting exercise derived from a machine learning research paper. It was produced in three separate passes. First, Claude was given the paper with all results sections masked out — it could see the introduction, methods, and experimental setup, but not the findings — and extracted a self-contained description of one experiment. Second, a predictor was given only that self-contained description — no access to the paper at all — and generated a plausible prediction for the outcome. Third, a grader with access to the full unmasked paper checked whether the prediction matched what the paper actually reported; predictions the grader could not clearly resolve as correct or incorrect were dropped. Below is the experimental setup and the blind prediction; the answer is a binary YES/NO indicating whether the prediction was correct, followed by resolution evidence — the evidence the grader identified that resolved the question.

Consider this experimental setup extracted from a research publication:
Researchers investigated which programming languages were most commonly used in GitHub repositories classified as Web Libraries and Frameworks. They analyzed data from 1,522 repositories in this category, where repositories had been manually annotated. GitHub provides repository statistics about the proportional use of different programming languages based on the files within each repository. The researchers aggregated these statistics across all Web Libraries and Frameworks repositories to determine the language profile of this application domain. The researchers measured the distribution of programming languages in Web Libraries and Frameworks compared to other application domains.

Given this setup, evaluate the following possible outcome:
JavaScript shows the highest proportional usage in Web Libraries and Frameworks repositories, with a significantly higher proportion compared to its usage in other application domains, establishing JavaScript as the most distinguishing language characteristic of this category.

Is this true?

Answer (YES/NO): NO